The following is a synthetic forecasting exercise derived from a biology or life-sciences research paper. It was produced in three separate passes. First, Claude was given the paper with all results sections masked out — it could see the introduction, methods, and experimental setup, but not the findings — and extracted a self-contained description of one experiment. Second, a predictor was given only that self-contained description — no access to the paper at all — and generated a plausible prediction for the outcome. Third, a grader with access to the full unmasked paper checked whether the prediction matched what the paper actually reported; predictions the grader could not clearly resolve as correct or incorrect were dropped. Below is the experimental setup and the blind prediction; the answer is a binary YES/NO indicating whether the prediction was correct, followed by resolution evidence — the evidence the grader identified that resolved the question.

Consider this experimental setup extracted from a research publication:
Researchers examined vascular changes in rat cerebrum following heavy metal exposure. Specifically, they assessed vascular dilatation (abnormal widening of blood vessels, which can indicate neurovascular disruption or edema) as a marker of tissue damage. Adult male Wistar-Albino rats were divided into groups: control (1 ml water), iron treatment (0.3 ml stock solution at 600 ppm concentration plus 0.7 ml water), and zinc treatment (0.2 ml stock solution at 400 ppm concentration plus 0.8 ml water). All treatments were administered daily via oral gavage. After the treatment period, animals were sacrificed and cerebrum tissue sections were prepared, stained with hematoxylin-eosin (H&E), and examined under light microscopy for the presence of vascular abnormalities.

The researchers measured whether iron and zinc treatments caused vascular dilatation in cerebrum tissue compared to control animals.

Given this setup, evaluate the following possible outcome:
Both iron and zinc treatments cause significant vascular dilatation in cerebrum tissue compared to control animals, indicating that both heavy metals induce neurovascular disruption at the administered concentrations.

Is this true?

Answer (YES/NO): NO